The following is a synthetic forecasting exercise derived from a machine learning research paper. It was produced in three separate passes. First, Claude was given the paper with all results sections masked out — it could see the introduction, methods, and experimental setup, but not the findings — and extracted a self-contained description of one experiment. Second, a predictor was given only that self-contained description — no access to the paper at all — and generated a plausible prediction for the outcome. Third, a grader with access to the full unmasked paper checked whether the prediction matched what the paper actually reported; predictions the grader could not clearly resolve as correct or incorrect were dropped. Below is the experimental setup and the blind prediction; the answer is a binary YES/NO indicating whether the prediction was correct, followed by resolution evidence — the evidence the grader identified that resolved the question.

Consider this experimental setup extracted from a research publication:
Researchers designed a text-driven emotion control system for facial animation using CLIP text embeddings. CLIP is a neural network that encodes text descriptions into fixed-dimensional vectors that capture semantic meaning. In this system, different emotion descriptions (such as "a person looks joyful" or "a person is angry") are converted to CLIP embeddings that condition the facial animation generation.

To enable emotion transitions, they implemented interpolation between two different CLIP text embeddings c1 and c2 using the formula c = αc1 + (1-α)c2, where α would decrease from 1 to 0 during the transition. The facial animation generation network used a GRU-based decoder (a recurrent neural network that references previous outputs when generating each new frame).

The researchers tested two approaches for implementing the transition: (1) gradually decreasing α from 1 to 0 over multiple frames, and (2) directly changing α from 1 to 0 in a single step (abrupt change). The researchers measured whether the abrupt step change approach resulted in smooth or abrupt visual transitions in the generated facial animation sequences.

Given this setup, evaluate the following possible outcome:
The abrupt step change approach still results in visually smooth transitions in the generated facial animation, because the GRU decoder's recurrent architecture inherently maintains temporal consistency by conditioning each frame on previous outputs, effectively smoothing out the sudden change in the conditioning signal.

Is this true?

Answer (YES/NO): YES